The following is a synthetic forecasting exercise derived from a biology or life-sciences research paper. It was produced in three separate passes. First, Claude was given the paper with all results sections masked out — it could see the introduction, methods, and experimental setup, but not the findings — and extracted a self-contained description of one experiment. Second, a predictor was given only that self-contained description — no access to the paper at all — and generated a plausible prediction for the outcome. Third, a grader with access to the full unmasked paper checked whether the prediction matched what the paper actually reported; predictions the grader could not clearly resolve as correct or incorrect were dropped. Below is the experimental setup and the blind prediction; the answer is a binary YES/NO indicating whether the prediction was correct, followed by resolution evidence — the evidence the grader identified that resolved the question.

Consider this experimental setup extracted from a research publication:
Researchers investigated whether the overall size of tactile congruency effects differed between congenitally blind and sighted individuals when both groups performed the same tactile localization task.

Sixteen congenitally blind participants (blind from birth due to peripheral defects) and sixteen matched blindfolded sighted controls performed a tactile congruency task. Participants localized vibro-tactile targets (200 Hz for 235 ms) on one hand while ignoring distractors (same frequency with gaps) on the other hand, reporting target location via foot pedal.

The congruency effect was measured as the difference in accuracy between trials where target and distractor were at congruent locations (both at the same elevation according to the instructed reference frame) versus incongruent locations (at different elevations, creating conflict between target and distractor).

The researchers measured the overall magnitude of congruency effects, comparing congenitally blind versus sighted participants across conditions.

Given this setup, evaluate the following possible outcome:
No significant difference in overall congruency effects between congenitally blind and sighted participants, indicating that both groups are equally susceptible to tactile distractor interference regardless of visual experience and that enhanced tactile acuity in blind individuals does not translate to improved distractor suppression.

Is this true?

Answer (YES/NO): NO